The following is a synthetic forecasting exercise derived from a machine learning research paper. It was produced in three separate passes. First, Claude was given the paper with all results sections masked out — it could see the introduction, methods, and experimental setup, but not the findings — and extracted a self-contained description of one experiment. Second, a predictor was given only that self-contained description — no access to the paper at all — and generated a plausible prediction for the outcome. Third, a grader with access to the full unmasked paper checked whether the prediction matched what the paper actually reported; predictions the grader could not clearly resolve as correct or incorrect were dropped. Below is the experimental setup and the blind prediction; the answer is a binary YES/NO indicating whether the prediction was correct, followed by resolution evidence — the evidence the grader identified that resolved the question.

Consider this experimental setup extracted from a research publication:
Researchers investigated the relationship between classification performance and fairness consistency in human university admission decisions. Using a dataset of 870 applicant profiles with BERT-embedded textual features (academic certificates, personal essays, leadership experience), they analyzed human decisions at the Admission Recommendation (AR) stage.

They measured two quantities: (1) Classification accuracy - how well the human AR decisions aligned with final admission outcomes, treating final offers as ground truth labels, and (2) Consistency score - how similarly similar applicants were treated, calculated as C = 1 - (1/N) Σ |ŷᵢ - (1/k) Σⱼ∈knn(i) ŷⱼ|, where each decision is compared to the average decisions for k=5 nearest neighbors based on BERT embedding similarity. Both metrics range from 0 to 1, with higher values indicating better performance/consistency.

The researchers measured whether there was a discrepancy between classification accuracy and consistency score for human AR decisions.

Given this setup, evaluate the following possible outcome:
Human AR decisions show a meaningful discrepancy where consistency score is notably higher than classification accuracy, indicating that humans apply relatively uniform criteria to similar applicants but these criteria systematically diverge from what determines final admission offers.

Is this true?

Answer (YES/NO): NO